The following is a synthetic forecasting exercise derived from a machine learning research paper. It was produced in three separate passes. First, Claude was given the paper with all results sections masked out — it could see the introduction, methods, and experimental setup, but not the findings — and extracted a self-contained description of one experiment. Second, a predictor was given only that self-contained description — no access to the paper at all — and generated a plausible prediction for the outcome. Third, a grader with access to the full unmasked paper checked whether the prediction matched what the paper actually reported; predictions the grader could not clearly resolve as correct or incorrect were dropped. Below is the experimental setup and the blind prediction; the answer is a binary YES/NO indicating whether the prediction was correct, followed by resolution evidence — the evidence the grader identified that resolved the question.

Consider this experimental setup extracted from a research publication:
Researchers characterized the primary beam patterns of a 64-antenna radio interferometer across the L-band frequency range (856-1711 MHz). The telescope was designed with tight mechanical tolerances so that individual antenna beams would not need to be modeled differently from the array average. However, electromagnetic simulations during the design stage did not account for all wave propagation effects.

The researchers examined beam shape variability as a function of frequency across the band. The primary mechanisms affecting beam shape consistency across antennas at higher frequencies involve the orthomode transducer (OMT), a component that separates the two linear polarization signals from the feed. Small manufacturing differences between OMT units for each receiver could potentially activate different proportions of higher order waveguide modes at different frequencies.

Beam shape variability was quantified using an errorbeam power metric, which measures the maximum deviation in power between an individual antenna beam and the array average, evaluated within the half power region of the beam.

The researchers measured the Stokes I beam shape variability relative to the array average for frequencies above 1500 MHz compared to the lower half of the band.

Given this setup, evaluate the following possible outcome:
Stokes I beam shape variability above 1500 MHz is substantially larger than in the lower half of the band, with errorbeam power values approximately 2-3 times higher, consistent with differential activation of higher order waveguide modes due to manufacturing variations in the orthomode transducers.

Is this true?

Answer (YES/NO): YES